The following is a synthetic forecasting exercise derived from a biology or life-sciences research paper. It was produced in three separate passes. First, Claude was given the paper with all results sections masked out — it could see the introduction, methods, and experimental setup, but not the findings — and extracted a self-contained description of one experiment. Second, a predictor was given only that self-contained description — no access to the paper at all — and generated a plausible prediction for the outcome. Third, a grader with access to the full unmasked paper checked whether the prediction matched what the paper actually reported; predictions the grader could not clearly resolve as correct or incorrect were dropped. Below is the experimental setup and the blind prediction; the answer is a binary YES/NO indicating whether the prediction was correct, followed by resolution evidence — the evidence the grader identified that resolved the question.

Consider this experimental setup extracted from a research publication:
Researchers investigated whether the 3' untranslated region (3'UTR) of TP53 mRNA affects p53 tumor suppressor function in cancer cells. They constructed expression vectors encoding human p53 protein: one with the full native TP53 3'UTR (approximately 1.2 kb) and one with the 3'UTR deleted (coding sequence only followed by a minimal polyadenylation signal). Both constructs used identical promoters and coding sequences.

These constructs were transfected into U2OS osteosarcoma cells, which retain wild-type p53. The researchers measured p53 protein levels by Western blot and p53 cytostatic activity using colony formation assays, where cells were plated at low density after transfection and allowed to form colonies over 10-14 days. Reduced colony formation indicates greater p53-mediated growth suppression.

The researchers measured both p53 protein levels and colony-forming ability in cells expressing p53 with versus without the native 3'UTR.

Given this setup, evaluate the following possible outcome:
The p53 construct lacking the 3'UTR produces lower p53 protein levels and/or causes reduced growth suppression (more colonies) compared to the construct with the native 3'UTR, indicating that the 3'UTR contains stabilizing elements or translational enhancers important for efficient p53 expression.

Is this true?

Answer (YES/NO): NO